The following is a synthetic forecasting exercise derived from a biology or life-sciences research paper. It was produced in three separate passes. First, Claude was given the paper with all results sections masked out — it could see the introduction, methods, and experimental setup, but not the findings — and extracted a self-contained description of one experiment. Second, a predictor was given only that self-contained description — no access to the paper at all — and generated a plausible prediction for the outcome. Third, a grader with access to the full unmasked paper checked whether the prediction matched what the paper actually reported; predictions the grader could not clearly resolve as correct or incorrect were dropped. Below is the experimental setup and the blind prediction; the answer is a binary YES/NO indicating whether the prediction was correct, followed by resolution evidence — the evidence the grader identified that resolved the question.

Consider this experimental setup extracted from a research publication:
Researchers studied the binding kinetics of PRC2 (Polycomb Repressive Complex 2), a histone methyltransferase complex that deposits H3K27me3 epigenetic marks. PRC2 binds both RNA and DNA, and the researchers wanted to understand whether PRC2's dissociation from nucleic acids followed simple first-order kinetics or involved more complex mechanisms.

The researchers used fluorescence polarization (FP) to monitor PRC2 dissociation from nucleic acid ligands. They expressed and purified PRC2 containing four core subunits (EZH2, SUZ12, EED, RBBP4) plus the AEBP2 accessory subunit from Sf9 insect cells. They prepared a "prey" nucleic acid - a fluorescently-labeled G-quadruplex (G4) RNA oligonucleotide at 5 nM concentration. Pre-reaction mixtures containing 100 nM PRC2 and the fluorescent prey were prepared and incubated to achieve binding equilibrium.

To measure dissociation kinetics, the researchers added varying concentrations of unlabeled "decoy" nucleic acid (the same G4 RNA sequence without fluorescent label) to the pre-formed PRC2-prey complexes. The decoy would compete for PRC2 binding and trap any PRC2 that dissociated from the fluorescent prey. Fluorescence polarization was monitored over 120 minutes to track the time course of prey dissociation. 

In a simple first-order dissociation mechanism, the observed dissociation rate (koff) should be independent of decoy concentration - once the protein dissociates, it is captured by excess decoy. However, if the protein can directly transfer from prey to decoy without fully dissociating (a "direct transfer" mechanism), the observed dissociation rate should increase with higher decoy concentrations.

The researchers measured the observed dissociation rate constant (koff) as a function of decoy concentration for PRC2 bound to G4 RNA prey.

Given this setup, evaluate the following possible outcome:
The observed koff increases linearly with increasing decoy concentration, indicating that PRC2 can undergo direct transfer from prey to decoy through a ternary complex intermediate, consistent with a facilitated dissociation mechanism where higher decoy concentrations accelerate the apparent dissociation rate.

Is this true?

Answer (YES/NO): YES